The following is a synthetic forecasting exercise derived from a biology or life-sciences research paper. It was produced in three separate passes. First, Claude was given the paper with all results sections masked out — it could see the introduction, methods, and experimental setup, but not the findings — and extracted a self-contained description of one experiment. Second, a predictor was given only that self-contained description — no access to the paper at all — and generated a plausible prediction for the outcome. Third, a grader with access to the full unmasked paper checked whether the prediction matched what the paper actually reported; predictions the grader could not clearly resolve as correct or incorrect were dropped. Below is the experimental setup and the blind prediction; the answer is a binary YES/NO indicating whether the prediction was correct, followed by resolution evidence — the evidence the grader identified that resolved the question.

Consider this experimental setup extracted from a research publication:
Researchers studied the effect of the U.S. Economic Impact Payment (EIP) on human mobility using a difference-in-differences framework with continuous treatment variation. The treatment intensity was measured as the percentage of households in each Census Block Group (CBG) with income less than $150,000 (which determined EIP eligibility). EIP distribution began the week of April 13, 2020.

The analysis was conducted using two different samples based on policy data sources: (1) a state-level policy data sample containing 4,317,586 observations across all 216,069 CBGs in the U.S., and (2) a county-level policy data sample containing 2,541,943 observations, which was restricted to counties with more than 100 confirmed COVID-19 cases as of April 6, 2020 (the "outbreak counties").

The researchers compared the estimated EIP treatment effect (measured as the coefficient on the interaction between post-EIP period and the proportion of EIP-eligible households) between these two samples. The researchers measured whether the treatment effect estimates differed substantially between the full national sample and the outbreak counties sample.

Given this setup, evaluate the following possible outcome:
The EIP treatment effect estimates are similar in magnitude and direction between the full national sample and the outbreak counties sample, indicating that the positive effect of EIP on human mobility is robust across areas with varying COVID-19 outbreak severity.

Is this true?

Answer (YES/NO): YES